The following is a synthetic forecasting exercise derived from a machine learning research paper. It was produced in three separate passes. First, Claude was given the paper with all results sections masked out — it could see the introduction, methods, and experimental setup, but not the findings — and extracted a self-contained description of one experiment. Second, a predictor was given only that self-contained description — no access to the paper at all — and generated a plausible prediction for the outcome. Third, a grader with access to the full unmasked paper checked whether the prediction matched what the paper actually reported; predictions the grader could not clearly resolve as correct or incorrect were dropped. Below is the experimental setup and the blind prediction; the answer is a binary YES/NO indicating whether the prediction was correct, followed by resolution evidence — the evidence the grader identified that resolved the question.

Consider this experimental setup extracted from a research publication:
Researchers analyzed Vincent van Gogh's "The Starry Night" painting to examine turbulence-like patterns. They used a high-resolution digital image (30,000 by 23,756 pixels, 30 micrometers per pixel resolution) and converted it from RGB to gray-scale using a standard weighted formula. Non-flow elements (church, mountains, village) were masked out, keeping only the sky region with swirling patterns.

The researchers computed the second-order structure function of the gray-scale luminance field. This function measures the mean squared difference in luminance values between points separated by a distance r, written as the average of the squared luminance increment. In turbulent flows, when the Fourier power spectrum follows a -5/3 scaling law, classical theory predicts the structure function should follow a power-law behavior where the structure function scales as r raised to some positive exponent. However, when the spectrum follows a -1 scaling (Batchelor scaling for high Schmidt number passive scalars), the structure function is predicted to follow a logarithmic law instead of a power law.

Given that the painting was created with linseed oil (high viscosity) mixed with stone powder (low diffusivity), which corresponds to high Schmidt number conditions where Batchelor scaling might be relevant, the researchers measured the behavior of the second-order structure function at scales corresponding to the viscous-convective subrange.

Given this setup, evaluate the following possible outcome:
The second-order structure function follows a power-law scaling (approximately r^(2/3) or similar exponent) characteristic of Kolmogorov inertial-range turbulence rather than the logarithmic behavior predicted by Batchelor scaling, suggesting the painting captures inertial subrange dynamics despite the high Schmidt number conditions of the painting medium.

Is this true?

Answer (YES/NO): NO